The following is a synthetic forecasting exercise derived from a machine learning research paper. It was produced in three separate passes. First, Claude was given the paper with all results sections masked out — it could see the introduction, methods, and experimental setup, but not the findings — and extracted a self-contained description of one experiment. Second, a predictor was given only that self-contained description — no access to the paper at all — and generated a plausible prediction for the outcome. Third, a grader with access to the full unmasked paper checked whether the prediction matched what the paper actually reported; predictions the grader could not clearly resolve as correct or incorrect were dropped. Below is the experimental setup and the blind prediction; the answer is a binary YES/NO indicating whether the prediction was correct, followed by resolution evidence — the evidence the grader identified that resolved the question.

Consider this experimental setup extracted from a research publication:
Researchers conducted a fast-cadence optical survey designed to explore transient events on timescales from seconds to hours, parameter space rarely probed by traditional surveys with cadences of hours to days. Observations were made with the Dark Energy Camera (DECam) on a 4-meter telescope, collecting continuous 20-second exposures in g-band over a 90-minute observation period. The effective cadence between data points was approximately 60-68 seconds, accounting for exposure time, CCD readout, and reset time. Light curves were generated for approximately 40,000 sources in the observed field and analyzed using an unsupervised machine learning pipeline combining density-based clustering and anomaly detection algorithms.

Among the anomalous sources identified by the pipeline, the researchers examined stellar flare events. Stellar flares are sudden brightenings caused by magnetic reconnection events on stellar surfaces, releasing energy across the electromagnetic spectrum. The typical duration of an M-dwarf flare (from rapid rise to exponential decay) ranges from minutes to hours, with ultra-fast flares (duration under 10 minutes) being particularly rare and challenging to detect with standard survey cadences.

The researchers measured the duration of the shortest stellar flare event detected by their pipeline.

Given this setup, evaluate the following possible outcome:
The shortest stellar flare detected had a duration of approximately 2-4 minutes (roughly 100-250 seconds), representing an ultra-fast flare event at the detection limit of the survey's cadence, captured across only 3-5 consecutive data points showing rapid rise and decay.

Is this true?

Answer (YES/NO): NO